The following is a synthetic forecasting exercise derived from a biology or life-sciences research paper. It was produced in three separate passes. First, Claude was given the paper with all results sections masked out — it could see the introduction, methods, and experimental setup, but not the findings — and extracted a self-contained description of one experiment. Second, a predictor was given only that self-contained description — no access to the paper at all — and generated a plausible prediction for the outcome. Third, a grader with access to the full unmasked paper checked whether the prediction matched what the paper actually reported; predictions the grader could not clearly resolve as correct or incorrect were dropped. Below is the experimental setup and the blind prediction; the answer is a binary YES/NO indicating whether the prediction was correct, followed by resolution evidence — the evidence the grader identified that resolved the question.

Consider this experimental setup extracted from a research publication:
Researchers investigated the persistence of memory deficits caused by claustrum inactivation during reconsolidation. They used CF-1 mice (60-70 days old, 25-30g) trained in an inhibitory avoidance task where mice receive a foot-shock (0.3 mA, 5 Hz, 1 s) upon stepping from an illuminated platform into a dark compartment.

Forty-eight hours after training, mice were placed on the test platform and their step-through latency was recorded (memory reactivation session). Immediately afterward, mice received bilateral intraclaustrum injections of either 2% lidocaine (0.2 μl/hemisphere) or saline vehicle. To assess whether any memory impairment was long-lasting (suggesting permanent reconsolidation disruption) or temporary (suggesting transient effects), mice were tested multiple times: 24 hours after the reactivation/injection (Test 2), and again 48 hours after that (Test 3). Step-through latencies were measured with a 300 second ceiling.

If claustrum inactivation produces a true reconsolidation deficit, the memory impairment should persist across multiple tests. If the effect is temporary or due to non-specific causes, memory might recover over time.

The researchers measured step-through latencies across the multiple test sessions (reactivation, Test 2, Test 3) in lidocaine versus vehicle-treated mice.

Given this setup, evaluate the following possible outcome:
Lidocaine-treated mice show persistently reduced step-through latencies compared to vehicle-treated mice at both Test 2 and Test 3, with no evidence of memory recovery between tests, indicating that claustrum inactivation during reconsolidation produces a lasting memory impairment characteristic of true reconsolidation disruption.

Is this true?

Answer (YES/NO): YES